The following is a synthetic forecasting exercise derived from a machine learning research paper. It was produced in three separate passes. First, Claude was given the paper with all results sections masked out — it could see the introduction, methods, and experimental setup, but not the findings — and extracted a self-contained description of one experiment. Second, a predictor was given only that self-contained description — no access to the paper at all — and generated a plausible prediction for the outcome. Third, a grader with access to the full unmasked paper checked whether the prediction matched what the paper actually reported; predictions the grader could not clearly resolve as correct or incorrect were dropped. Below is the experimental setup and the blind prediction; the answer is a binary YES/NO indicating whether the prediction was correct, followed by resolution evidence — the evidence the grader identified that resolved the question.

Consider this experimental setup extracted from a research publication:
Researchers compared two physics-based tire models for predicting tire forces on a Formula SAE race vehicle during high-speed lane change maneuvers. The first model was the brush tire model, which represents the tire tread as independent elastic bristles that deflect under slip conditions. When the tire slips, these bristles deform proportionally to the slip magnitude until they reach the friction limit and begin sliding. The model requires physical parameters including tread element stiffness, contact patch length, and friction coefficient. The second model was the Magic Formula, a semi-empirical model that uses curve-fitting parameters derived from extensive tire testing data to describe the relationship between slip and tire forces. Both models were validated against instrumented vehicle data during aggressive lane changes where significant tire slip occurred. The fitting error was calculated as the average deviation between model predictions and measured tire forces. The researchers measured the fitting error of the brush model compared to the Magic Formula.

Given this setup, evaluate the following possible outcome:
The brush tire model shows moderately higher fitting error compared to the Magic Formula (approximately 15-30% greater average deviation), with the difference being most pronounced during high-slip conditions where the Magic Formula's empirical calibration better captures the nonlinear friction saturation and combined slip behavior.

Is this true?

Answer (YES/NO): NO